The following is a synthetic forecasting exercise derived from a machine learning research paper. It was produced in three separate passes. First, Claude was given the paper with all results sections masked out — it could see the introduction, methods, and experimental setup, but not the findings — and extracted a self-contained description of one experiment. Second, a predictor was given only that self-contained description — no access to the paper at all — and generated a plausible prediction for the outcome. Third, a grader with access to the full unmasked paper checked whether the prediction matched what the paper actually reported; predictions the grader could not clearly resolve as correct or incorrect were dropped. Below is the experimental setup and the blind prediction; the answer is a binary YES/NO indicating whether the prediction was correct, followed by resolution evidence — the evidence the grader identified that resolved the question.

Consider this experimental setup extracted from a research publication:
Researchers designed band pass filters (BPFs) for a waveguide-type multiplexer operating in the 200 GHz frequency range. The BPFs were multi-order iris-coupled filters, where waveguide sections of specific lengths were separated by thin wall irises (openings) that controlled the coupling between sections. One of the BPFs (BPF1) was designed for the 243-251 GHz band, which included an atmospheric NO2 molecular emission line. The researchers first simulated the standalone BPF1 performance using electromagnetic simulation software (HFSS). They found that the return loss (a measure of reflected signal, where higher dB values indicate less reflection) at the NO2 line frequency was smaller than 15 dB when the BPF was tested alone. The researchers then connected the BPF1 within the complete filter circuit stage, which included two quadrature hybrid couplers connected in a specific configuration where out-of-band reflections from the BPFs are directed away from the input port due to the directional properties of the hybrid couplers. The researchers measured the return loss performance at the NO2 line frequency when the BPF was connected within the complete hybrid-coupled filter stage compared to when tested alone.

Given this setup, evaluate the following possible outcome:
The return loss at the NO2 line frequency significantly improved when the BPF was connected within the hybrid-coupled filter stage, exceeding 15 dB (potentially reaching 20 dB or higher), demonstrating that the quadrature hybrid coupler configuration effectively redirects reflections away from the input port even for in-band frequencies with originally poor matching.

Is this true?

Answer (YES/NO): YES